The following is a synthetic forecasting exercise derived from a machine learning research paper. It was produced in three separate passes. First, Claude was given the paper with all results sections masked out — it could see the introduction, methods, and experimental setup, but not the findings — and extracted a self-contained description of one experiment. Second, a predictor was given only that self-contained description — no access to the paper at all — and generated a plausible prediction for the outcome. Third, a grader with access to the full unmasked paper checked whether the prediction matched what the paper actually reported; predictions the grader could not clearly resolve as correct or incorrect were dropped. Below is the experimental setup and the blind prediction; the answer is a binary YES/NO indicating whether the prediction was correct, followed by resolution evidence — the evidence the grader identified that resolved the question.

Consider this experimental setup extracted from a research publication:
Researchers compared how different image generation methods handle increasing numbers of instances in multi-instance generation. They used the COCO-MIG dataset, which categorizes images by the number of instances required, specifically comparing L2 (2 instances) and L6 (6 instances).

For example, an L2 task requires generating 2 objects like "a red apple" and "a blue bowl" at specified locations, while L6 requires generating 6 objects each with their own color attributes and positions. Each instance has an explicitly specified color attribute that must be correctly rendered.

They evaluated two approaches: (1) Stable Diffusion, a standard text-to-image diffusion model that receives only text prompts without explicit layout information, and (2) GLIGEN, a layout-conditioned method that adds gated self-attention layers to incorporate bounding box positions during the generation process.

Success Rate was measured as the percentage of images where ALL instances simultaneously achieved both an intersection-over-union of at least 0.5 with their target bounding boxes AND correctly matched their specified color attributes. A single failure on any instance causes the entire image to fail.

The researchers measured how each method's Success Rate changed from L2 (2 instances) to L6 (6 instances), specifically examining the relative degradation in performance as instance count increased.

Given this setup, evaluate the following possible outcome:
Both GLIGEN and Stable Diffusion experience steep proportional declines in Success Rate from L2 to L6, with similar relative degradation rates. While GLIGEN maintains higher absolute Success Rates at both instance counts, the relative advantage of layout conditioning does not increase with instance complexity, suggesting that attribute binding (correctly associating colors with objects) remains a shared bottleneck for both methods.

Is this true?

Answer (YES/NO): NO